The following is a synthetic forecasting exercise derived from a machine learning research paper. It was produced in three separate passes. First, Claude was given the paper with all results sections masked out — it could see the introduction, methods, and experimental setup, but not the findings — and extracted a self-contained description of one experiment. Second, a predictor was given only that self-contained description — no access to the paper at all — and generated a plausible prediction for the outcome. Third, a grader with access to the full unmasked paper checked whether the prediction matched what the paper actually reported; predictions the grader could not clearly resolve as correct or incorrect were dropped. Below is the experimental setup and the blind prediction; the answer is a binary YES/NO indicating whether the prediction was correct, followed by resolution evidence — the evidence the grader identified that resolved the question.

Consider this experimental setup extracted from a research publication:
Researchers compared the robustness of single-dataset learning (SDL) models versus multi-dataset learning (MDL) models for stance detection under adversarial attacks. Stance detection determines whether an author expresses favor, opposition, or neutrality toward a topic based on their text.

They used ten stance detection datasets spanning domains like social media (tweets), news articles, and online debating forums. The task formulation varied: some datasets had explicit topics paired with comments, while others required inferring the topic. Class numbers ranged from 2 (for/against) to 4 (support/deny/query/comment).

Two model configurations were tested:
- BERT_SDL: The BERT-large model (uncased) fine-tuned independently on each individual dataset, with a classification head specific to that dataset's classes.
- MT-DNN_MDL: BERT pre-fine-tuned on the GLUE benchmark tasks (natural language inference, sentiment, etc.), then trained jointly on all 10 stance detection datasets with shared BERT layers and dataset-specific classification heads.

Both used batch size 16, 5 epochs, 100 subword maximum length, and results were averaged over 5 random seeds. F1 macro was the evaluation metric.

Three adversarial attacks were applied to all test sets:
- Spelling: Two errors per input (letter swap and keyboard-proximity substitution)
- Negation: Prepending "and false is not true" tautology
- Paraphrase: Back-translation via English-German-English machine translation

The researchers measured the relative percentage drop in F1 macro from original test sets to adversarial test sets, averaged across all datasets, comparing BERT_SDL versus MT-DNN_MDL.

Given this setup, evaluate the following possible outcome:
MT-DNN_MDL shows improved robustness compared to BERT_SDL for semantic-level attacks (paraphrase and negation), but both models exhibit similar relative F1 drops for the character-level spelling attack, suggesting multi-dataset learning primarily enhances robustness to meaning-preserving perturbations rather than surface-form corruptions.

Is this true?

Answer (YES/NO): NO